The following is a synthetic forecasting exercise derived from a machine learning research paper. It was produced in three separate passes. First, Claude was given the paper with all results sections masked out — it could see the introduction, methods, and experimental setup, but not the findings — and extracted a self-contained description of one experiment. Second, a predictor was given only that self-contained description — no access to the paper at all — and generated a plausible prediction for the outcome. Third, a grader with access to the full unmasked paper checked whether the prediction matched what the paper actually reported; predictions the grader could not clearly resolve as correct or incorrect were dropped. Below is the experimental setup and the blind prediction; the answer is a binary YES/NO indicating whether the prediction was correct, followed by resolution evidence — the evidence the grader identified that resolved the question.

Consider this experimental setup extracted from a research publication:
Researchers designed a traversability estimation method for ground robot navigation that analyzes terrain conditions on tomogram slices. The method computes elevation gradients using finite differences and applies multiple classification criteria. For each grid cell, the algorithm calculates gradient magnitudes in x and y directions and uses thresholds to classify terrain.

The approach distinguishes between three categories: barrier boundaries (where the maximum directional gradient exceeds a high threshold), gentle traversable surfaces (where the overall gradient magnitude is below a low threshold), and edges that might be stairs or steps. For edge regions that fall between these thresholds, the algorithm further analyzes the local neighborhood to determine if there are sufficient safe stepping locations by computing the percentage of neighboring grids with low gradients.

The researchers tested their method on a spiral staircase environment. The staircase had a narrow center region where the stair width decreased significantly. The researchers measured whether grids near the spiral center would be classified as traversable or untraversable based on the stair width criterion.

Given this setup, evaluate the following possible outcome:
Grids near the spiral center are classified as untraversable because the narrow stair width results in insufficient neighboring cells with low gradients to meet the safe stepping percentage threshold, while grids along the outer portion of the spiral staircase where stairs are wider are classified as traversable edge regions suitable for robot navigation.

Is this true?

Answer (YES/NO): YES